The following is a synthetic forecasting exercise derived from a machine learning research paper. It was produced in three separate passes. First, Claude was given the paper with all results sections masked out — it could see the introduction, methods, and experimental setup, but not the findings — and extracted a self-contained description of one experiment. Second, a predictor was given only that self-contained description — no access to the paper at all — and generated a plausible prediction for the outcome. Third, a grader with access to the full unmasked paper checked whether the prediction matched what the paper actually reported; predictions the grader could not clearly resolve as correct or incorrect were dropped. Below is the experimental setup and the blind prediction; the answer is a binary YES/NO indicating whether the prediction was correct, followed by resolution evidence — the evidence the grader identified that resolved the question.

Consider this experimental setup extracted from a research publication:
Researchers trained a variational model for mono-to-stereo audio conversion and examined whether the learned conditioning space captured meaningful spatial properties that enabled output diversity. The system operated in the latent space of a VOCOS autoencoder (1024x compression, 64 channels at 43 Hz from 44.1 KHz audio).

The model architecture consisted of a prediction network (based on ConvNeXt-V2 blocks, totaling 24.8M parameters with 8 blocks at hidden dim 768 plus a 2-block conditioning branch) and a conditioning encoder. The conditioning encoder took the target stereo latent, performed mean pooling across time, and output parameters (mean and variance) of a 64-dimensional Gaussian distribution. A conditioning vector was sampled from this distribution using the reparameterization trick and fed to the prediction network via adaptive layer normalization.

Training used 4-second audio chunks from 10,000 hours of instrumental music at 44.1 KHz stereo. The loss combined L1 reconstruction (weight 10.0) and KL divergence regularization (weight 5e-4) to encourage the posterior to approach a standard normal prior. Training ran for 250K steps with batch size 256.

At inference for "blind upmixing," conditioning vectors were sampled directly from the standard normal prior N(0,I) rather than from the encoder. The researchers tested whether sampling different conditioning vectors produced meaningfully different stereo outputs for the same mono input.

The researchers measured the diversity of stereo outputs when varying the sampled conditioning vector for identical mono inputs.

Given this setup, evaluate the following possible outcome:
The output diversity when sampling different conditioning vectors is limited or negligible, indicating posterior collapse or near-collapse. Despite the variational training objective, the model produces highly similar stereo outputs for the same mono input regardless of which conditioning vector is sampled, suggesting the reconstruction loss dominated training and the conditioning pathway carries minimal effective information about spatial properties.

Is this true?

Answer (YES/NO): NO